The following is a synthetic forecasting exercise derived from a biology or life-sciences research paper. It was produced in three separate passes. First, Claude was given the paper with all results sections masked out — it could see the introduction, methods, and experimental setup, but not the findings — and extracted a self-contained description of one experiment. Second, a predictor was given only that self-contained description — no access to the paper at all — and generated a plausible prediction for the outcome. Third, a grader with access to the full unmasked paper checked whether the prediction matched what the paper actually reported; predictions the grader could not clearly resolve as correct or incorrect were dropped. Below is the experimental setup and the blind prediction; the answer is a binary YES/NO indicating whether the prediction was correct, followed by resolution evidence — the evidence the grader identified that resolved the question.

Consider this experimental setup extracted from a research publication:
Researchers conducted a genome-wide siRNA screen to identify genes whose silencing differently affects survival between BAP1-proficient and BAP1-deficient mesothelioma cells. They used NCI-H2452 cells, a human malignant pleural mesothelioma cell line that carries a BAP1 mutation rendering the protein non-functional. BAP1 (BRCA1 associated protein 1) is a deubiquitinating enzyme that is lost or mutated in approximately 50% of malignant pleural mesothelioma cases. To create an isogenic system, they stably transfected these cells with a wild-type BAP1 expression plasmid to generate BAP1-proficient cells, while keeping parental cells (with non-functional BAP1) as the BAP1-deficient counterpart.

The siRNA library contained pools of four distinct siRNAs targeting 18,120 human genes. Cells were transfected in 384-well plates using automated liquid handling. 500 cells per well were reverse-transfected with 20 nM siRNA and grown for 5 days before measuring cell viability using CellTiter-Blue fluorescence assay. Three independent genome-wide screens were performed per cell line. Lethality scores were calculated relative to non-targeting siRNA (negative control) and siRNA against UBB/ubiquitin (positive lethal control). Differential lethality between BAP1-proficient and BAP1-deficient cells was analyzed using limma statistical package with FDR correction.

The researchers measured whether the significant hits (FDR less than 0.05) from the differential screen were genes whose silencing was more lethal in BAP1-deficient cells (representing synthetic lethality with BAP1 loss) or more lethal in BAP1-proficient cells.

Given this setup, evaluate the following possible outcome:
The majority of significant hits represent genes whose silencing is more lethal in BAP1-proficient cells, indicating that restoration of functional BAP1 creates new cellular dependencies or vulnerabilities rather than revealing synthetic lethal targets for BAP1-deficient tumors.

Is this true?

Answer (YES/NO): YES